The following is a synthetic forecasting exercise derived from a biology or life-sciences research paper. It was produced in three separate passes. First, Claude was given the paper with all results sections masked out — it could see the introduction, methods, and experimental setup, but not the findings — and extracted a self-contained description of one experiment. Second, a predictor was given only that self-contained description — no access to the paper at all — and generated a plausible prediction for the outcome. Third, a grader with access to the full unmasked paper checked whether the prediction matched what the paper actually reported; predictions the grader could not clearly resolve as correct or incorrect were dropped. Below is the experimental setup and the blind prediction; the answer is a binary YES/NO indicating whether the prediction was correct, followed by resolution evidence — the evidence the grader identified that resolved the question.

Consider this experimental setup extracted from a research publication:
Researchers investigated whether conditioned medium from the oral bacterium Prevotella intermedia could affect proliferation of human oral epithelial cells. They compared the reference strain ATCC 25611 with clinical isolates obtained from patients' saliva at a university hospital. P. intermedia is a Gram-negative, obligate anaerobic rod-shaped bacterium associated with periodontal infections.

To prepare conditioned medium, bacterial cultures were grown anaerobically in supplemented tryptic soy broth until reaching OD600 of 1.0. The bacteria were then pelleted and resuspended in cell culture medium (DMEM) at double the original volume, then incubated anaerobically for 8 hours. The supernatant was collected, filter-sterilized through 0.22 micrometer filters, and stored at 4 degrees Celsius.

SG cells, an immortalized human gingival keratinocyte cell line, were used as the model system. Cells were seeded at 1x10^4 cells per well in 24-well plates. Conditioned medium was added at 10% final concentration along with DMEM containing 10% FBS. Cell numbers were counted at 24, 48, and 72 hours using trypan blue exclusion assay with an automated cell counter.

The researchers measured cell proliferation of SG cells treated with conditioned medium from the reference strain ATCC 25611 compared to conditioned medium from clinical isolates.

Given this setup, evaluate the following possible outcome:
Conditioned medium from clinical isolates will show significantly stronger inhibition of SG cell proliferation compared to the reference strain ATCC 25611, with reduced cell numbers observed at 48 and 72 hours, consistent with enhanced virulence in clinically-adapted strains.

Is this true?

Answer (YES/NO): NO